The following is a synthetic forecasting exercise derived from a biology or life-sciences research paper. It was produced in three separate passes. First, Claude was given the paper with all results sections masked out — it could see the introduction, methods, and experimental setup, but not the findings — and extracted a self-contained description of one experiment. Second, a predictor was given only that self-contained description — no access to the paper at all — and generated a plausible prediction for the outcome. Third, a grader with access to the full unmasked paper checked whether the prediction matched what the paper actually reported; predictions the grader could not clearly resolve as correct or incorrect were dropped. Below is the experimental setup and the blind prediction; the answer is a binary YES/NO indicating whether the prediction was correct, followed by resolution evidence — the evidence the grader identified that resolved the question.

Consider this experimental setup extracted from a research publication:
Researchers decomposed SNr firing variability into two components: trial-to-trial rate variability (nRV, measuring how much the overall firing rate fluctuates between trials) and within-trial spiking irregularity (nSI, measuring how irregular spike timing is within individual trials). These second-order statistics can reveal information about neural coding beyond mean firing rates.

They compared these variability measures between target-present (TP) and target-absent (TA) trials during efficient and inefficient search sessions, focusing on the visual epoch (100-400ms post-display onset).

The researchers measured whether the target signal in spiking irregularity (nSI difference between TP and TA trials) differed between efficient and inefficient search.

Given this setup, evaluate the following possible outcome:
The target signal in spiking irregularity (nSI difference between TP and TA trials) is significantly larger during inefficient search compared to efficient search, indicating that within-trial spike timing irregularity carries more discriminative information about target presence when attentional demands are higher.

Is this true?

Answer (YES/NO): NO